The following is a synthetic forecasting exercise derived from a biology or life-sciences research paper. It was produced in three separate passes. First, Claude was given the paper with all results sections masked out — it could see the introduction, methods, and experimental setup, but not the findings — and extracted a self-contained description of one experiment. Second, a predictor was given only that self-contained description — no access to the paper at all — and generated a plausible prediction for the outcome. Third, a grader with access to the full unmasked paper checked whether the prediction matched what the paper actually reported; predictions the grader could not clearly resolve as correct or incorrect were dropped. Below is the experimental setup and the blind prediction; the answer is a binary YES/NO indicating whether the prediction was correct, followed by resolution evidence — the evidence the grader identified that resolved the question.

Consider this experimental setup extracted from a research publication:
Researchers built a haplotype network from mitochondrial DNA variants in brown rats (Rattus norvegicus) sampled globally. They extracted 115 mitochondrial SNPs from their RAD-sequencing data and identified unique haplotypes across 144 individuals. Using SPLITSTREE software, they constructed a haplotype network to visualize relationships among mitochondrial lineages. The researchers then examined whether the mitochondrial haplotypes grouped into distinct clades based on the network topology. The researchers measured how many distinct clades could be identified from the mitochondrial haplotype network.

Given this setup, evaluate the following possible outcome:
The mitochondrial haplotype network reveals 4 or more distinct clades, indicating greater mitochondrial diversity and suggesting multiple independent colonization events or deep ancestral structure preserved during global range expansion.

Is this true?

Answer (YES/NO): YES